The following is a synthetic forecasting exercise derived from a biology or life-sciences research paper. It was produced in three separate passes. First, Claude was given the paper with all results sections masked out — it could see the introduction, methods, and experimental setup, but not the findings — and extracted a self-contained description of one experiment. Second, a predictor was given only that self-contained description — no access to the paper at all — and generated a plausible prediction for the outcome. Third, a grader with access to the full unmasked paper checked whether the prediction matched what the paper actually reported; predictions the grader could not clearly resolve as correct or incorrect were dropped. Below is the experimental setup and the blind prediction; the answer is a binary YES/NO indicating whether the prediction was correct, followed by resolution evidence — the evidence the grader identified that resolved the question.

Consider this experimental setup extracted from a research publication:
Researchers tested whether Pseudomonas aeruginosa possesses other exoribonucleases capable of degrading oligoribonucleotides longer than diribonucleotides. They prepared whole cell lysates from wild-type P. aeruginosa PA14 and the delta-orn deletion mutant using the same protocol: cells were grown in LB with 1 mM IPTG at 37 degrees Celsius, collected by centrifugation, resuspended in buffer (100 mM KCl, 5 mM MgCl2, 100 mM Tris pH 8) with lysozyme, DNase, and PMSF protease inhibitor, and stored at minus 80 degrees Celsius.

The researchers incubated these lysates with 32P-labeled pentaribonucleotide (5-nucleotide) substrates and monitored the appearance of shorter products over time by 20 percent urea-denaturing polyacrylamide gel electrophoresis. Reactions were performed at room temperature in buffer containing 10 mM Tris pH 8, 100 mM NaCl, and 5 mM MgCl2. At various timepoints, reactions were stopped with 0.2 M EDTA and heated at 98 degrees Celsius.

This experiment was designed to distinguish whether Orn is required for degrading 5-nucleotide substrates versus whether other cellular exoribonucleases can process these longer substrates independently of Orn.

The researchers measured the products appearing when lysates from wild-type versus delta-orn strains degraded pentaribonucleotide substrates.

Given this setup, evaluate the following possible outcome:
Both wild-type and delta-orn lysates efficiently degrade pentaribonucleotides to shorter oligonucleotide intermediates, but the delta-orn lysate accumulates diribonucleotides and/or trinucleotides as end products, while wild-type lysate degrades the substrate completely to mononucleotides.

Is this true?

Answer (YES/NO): YES